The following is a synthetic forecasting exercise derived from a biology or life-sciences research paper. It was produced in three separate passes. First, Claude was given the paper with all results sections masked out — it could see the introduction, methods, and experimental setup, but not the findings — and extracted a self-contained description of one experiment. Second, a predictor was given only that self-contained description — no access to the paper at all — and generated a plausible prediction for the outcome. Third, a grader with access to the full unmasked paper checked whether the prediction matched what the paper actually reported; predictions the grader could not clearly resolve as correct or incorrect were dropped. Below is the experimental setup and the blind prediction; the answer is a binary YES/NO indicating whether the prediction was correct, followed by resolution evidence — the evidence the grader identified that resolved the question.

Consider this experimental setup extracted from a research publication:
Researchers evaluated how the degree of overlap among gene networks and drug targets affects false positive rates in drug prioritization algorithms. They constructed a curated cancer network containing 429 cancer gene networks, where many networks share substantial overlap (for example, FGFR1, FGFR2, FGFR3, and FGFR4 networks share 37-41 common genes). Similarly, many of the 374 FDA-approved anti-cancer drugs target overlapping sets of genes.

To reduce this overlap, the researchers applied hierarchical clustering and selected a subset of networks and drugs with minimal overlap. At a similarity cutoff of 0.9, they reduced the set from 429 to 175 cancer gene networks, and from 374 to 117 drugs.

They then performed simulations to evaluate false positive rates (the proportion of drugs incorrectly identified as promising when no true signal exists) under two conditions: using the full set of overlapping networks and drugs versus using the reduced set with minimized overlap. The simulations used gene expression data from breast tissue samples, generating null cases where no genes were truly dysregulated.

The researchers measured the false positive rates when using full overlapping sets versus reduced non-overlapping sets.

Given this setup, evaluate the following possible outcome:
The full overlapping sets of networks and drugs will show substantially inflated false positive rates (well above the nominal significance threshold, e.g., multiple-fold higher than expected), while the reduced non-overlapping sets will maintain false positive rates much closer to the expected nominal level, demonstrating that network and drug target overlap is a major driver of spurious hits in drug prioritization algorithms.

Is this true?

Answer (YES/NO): YES